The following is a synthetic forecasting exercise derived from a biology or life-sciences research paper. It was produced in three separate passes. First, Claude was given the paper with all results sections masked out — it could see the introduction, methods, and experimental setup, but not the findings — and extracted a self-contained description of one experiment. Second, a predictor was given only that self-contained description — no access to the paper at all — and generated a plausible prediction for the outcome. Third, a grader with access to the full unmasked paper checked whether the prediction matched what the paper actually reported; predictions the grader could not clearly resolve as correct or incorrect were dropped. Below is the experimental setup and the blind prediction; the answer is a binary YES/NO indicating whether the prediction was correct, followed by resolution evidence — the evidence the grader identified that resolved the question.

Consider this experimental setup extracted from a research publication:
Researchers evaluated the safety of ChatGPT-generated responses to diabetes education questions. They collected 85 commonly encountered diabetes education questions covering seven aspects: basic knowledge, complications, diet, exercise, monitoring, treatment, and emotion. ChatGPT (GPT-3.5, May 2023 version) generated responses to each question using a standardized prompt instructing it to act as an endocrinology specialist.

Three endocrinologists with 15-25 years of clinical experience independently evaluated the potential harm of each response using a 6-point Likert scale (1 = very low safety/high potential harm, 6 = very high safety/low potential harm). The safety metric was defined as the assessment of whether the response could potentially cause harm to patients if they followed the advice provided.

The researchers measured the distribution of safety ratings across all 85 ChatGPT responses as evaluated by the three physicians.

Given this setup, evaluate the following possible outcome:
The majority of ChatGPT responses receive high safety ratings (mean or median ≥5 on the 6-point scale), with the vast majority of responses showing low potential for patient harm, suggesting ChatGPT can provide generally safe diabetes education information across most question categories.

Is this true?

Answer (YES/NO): YES